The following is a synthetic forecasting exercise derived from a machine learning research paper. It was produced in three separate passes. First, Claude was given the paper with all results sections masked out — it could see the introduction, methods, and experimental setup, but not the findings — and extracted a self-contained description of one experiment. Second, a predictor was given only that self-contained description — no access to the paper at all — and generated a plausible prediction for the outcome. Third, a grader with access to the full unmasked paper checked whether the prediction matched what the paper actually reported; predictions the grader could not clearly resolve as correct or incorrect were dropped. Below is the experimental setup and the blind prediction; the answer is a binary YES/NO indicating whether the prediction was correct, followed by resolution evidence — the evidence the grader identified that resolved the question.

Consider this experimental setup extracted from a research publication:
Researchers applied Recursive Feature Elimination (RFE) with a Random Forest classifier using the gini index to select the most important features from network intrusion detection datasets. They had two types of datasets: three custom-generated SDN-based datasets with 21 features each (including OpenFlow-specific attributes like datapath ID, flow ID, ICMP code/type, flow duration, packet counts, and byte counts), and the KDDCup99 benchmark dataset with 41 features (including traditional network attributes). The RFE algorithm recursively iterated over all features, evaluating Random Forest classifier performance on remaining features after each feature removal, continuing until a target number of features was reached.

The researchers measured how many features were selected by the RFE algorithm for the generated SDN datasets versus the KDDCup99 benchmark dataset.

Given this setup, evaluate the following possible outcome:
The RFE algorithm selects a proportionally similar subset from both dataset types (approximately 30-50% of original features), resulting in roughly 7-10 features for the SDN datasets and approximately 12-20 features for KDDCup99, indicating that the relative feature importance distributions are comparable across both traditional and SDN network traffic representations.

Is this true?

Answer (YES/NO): NO